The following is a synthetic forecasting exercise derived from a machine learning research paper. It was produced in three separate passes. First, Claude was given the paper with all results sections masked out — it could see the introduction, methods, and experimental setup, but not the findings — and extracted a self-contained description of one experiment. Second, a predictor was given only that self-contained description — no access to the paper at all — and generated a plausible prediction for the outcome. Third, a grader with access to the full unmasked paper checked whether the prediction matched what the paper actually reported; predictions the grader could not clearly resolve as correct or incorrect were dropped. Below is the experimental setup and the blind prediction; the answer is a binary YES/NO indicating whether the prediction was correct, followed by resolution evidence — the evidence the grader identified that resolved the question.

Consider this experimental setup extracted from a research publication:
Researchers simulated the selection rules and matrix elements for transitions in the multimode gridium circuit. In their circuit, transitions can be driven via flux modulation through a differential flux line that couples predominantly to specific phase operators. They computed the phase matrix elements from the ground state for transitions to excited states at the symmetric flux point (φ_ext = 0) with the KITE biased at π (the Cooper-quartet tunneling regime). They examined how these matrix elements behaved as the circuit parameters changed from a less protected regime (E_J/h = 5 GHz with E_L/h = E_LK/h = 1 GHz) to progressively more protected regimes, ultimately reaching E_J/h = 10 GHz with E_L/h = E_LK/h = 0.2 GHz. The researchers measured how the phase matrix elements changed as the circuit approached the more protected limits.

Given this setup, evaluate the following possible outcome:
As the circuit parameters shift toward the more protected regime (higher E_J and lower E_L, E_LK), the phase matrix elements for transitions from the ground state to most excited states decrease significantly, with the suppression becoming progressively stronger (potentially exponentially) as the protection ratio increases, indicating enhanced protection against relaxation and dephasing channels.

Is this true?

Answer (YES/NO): YES